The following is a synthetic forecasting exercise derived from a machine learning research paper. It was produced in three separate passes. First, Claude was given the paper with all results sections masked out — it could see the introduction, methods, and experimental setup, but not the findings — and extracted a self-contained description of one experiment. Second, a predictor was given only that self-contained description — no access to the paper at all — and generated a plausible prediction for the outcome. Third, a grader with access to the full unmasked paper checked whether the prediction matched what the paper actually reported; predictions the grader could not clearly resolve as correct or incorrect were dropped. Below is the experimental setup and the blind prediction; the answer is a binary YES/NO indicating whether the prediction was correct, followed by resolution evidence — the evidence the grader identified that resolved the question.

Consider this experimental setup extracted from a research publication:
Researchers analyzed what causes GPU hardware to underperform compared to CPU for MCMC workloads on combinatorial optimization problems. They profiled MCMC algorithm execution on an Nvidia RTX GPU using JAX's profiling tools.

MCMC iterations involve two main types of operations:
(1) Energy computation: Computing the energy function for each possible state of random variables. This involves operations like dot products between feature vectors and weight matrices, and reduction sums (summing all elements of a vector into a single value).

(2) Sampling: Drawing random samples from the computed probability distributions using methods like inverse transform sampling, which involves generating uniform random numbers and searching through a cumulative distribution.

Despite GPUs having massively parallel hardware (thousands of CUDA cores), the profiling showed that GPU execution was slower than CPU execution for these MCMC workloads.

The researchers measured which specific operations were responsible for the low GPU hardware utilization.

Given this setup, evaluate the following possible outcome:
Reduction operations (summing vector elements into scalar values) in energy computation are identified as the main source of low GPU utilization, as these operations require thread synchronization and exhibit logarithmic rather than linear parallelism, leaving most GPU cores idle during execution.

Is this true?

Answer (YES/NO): NO